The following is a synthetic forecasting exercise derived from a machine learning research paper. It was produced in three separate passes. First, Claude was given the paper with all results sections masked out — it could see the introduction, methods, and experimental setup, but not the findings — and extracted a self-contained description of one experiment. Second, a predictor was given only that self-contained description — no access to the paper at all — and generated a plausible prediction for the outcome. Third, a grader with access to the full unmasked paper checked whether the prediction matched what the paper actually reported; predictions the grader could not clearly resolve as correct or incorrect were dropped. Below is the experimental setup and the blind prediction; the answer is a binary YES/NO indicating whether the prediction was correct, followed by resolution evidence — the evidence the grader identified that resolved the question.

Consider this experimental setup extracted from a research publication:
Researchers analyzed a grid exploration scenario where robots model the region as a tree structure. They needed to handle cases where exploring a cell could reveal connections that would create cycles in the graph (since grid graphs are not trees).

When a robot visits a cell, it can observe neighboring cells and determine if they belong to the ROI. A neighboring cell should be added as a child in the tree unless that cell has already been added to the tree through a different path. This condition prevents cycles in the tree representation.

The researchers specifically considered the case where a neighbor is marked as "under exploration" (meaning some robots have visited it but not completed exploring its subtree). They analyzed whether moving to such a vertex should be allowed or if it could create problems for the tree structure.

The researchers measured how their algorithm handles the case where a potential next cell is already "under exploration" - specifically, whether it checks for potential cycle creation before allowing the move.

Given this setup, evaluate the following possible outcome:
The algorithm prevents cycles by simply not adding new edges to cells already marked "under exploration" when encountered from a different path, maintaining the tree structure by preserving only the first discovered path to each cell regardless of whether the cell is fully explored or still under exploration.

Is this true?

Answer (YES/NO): NO